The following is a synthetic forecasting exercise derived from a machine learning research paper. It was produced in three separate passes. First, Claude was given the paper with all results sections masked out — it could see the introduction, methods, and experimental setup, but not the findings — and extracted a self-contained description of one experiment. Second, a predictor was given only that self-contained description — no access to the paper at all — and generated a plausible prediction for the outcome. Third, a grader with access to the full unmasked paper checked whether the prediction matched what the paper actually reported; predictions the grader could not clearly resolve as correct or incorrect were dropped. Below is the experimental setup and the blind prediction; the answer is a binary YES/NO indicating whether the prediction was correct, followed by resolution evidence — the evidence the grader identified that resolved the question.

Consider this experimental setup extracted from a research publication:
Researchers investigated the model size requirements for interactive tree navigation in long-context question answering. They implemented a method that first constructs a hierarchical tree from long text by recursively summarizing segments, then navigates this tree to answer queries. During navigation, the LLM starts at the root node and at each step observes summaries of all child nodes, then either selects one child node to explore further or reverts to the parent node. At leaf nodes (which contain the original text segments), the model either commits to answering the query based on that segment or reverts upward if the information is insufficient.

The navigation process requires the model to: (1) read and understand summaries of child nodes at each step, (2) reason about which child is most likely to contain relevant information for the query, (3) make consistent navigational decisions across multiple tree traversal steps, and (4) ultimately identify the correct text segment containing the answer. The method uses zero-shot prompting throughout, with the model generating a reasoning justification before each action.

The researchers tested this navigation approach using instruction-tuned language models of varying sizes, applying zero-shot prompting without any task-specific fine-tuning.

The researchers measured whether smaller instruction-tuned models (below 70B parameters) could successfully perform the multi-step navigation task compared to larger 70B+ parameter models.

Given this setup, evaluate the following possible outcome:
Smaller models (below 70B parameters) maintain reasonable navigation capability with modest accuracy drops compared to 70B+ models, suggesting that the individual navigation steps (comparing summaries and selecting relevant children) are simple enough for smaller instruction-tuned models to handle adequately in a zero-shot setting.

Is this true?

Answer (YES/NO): NO